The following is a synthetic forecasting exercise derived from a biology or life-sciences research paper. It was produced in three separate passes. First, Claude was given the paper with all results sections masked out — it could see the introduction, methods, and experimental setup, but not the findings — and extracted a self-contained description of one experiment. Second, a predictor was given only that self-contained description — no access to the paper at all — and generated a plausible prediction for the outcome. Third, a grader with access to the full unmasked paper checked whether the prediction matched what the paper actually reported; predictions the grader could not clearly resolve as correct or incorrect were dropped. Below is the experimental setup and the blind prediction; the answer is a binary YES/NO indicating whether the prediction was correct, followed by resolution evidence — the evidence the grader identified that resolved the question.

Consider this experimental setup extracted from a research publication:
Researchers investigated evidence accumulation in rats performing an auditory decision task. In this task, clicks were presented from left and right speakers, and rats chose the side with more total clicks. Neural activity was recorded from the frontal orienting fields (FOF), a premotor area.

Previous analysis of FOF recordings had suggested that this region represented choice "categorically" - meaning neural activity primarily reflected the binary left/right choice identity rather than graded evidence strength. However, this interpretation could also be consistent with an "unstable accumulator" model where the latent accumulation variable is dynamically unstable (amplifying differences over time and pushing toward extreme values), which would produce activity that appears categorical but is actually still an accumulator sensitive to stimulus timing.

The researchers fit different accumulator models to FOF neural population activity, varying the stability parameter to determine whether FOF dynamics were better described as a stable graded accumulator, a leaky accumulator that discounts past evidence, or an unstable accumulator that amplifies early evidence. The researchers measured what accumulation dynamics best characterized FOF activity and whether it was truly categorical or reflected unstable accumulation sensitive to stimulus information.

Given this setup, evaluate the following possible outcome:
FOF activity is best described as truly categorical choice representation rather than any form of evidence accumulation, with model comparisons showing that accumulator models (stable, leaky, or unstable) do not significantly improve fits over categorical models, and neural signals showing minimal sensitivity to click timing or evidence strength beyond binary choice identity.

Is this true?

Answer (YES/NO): NO